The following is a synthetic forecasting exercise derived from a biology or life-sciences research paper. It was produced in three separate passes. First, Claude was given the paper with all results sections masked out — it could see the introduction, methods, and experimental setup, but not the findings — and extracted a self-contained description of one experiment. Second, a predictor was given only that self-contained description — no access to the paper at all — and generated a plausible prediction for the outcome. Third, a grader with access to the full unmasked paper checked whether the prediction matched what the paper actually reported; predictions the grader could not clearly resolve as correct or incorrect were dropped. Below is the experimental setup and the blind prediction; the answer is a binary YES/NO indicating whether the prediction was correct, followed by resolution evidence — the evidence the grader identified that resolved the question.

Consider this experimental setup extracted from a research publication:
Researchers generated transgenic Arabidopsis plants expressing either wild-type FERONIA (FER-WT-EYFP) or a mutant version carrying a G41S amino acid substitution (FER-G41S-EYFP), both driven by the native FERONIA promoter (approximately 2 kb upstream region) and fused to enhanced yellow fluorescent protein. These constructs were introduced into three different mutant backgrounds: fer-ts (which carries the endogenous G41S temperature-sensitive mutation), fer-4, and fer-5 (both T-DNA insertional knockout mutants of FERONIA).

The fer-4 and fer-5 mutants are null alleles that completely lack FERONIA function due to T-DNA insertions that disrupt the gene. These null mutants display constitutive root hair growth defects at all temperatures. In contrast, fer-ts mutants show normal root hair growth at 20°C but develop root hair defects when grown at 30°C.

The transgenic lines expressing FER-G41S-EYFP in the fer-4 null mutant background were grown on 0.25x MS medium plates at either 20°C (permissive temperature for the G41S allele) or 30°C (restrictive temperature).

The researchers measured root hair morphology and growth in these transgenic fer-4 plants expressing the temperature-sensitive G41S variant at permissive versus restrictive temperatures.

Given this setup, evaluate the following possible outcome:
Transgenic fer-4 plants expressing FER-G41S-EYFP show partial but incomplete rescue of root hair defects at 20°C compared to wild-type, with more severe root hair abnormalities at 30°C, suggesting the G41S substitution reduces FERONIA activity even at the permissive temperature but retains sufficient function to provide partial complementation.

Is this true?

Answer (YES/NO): NO